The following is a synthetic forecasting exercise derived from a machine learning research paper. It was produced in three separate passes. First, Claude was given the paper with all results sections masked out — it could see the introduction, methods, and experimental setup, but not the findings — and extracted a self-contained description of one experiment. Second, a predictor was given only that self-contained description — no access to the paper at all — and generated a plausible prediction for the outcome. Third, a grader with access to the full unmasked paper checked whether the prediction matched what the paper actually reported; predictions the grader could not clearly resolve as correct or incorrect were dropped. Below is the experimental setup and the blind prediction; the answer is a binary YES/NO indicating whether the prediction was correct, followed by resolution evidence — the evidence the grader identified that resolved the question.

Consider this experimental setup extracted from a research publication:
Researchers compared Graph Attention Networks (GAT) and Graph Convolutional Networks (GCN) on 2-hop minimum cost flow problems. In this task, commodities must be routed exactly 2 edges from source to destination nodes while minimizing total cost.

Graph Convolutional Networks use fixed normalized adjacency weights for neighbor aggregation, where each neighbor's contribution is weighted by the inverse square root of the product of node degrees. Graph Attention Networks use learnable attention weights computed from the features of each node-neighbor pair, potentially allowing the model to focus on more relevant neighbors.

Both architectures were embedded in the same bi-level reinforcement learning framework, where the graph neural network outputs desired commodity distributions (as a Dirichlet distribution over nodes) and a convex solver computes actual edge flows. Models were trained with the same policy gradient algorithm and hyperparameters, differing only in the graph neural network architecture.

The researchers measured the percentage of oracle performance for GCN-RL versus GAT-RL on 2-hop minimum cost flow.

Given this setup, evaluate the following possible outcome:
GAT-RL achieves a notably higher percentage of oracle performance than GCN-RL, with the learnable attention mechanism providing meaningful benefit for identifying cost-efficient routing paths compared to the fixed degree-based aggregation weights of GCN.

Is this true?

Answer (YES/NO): NO